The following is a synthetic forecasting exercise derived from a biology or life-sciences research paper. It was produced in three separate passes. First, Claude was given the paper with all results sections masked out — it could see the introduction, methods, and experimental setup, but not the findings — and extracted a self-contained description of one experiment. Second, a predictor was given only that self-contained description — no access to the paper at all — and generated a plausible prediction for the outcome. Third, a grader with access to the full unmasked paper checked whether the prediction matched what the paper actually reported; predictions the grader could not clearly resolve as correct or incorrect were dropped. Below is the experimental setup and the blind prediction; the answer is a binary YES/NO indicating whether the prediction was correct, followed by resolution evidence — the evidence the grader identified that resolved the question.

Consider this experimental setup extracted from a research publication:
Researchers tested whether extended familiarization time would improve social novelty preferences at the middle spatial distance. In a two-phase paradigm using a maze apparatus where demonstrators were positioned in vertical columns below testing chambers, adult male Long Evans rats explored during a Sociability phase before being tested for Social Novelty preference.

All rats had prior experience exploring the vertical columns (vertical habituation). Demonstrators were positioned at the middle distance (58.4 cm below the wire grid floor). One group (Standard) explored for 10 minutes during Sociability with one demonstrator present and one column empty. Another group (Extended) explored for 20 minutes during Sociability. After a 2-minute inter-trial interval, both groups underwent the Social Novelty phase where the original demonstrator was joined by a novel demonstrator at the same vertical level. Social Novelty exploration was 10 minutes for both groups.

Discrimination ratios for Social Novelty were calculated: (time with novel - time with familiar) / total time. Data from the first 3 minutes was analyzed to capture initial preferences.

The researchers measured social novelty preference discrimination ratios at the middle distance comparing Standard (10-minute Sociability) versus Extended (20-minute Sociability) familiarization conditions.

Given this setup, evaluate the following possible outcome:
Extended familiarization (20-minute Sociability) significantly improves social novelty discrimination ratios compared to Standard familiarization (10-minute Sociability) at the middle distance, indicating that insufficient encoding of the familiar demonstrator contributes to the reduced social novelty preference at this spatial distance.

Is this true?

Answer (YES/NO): NO